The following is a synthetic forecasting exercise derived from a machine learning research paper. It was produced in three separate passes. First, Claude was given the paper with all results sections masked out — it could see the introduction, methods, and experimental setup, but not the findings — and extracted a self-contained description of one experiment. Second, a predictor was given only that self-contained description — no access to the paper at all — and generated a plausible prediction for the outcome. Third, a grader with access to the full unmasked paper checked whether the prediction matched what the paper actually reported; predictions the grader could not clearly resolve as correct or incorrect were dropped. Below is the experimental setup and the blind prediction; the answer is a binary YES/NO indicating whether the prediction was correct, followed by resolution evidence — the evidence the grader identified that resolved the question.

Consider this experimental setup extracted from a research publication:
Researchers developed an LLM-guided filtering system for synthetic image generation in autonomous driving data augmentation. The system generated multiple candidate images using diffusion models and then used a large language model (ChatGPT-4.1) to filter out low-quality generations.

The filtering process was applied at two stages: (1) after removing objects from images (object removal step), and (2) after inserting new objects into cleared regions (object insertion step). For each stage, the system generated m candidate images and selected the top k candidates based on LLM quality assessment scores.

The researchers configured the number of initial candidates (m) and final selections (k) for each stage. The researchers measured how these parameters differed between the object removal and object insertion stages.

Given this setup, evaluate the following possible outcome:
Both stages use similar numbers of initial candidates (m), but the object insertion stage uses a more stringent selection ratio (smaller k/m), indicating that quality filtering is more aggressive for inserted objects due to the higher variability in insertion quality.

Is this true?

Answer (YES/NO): NO